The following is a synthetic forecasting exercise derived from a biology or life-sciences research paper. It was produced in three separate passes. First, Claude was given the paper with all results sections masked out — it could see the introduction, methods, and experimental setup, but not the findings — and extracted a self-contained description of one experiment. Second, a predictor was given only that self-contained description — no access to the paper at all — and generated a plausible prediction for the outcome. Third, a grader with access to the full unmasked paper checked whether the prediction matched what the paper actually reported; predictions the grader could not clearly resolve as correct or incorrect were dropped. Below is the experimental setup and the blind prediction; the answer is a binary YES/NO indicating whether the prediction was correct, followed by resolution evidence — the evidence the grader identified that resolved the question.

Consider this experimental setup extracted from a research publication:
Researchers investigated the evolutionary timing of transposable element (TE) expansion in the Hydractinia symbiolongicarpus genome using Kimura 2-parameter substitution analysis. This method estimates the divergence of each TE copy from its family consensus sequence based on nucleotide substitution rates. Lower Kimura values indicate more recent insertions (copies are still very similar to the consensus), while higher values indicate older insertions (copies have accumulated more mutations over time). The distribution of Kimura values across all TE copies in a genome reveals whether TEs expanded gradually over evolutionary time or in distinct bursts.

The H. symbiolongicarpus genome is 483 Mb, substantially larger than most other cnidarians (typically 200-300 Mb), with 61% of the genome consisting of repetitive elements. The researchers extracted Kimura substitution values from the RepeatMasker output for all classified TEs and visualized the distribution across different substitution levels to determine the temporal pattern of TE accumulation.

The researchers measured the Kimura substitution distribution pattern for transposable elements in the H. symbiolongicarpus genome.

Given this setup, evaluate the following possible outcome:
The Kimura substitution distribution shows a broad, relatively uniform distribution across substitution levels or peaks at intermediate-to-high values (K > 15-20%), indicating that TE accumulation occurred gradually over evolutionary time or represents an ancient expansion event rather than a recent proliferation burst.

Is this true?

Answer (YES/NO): NO